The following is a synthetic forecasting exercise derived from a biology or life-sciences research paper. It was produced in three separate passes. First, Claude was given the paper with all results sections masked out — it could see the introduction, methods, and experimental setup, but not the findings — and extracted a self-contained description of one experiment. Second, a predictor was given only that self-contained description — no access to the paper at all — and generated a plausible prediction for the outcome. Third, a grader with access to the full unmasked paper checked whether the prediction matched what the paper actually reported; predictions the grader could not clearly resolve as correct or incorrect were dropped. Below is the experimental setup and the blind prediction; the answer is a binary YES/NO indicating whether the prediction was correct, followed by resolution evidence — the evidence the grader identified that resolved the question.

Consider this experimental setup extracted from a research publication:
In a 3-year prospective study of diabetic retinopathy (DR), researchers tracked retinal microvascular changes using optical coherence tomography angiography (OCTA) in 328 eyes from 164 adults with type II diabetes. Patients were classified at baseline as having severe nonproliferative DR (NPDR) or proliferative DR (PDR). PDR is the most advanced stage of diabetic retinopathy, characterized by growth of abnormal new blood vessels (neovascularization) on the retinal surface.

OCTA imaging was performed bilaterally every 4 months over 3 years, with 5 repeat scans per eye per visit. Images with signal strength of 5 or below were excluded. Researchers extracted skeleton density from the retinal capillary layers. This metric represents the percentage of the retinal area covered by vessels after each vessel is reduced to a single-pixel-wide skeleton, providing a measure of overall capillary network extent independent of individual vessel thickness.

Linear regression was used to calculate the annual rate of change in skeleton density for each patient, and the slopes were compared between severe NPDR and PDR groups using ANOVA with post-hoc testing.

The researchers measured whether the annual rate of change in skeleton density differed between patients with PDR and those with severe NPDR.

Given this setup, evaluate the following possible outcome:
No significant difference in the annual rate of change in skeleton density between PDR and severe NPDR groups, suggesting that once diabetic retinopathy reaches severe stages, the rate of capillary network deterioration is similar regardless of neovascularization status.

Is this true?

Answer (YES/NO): NO